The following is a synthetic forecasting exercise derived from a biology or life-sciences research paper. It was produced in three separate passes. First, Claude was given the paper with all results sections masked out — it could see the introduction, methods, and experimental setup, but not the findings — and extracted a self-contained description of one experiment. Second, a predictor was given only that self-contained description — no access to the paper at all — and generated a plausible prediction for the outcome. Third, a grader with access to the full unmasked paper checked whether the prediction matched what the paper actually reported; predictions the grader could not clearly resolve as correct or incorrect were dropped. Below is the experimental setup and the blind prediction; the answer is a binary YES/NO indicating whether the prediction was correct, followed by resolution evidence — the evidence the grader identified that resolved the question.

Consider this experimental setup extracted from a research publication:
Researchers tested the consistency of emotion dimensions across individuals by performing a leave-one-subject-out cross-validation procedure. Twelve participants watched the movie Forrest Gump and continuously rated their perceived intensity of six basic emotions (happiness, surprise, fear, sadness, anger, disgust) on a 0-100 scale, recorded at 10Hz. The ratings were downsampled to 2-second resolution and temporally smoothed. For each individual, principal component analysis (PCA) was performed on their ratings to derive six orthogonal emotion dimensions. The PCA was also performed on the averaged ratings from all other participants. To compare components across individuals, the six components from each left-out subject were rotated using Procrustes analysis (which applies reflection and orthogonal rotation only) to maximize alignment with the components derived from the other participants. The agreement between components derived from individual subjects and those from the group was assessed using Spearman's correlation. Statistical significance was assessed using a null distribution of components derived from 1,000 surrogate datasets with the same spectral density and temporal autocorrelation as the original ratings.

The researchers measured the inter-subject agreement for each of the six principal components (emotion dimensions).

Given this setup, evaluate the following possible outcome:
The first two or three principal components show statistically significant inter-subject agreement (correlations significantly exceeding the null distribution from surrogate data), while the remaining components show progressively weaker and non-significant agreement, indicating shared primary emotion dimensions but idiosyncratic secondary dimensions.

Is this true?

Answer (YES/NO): NO